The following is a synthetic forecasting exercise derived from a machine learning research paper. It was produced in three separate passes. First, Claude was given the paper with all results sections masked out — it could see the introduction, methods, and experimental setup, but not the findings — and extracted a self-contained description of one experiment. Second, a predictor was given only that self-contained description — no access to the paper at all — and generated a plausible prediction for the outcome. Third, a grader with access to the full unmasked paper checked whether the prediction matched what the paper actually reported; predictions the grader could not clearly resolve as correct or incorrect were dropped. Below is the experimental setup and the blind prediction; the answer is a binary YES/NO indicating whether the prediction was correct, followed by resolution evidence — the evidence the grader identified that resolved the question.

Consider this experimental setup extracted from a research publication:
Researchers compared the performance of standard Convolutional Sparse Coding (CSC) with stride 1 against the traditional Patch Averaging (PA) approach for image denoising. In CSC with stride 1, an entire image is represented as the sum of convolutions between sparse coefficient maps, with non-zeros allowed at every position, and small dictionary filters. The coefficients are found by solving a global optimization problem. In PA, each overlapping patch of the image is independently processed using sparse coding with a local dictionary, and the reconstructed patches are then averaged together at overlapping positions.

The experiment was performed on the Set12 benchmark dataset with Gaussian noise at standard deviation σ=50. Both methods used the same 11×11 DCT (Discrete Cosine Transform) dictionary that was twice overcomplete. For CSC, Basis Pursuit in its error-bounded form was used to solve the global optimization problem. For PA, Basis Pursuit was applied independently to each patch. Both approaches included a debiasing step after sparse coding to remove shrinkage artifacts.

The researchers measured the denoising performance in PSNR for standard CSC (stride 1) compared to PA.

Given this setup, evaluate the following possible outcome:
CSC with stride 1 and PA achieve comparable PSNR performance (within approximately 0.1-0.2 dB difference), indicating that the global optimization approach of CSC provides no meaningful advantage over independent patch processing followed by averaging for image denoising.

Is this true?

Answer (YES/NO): NO